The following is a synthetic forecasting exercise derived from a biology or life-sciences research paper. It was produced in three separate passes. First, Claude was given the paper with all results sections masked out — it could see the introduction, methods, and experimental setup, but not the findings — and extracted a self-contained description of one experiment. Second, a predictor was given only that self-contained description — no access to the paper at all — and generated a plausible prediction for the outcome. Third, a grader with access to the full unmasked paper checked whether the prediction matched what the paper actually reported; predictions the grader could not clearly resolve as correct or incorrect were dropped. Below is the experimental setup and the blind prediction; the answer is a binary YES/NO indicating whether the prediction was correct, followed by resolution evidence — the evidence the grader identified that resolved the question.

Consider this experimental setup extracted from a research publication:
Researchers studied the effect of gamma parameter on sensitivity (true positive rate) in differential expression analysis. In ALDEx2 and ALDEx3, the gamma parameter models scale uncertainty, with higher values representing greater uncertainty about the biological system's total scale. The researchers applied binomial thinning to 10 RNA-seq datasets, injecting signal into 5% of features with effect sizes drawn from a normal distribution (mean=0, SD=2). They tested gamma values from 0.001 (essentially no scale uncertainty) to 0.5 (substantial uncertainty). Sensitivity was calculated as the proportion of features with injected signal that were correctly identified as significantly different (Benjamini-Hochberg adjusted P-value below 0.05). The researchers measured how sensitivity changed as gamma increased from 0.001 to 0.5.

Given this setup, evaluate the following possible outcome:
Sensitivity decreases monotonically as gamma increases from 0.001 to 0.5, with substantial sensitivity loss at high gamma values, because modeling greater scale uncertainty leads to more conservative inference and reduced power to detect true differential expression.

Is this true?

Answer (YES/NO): YES